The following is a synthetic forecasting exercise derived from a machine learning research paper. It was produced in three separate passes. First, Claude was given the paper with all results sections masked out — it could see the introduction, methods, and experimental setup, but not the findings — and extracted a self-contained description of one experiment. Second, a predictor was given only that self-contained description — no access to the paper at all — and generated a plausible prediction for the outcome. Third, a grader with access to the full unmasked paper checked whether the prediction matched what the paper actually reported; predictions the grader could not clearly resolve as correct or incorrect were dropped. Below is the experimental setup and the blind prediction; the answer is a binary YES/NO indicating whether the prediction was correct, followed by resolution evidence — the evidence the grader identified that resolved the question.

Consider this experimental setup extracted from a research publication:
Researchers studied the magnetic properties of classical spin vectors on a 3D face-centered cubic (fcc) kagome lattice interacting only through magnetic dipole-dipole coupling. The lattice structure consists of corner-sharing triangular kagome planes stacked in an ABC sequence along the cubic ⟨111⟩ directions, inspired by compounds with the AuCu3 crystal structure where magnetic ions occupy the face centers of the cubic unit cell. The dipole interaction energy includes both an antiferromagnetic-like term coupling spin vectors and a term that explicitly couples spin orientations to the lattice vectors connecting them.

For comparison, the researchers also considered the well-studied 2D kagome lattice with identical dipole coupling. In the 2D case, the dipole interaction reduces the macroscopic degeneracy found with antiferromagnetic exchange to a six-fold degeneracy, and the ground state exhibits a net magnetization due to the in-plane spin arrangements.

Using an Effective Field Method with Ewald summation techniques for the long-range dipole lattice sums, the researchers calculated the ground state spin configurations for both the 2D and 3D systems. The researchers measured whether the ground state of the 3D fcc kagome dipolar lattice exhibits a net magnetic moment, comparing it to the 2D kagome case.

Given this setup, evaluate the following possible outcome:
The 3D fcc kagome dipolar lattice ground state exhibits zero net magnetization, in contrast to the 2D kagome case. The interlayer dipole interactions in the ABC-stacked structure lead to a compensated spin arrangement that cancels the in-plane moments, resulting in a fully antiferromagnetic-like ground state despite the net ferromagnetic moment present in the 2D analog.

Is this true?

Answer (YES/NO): YES